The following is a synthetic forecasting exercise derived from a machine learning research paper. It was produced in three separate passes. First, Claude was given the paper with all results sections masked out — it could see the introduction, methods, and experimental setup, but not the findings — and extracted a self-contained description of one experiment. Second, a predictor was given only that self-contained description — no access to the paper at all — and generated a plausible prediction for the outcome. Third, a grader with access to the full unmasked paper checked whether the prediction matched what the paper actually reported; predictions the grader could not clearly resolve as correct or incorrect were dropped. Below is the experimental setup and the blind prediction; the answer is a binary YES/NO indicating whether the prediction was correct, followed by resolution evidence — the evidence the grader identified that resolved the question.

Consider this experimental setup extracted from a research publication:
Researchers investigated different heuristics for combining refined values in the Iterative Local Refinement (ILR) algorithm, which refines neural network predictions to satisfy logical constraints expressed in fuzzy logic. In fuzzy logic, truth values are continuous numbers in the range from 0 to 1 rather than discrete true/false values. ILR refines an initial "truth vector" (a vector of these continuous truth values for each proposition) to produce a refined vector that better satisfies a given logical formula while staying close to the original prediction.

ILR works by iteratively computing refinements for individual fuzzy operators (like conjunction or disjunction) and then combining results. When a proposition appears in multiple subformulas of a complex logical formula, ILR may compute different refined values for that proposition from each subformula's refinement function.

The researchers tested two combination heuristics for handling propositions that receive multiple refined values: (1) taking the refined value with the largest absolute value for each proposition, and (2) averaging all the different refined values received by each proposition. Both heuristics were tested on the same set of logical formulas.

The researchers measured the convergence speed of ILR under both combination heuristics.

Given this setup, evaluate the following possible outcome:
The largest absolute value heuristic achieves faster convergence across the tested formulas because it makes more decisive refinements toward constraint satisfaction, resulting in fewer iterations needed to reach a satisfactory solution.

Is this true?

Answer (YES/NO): YES